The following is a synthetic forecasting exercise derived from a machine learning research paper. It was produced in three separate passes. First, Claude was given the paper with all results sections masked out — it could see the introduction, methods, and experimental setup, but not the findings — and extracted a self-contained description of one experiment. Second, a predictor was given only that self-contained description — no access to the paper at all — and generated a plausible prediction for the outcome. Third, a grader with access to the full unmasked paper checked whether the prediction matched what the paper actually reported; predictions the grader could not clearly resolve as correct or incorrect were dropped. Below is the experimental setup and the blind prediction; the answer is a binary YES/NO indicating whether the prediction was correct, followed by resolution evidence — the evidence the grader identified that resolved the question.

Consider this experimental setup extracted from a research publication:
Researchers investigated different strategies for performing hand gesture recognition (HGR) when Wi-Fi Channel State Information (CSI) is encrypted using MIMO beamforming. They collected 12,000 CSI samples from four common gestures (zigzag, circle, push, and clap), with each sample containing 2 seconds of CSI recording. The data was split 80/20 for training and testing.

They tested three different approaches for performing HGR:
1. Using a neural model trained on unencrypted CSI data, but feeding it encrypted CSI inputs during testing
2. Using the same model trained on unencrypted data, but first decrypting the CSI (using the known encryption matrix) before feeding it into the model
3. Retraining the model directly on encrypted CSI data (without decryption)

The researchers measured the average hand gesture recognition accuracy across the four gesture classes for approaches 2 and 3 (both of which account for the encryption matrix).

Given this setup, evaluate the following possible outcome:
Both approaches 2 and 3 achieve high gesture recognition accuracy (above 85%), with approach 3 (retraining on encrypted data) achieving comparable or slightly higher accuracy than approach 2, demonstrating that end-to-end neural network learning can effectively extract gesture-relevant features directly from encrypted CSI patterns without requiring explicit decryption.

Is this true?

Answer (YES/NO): YES